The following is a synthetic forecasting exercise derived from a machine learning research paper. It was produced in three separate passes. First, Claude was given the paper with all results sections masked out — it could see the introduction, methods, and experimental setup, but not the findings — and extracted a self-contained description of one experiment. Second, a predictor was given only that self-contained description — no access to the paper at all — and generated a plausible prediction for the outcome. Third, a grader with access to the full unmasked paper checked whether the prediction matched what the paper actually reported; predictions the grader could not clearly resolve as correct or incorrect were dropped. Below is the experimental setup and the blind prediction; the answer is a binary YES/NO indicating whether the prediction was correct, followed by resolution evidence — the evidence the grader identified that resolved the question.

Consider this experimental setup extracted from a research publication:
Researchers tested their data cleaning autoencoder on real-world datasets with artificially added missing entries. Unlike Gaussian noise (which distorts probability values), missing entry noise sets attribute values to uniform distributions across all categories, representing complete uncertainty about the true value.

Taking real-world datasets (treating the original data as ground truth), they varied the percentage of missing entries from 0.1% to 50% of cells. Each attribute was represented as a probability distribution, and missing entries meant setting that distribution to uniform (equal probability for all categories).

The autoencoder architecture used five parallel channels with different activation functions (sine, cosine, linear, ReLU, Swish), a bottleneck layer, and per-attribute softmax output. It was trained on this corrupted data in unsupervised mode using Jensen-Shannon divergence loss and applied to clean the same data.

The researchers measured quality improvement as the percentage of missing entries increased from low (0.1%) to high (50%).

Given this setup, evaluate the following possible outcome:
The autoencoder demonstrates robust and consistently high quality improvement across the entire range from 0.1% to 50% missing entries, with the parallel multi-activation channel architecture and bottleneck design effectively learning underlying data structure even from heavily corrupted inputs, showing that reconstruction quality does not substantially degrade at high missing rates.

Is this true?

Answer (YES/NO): NO